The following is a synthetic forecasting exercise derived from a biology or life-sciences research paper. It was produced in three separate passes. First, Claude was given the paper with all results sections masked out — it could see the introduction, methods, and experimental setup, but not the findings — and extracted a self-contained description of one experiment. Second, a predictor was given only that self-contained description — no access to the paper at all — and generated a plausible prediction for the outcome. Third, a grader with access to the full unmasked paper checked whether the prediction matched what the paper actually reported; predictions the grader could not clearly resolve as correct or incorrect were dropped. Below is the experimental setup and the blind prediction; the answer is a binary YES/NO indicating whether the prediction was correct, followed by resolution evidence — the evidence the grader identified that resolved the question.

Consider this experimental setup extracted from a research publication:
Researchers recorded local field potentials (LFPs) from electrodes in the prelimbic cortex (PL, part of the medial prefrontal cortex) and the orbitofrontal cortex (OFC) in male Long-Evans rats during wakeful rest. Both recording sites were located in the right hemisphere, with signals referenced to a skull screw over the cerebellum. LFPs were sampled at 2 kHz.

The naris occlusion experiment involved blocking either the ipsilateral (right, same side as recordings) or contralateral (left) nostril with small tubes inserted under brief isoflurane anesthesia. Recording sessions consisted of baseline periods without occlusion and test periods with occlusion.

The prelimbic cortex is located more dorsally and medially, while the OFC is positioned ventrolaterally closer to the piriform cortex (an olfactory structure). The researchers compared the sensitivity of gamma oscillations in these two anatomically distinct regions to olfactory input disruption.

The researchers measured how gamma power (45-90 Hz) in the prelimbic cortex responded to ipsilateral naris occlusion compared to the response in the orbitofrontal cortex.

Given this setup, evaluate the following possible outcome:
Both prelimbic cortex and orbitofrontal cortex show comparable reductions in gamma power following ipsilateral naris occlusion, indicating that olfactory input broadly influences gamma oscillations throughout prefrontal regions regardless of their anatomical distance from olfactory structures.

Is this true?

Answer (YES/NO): NO